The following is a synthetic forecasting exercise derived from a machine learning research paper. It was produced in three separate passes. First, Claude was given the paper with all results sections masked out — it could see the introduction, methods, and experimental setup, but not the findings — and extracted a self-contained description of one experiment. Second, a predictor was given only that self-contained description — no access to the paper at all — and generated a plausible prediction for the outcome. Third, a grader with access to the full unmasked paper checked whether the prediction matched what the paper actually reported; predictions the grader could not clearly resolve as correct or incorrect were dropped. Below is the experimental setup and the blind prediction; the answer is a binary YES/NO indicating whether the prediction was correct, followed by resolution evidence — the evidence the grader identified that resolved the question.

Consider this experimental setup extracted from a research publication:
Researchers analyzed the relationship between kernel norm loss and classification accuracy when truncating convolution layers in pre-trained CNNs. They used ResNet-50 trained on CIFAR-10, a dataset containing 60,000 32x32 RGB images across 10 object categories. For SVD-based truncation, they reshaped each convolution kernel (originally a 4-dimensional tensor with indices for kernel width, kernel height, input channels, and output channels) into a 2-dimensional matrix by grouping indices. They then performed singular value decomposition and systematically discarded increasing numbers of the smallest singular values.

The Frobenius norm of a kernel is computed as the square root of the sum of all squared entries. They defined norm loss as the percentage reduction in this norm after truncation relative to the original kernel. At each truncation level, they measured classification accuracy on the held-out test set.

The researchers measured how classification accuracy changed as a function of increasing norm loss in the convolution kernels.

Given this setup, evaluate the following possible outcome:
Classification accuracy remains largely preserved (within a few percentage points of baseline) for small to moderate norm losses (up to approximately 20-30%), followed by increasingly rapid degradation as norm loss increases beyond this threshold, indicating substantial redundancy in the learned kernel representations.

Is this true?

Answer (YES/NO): NO